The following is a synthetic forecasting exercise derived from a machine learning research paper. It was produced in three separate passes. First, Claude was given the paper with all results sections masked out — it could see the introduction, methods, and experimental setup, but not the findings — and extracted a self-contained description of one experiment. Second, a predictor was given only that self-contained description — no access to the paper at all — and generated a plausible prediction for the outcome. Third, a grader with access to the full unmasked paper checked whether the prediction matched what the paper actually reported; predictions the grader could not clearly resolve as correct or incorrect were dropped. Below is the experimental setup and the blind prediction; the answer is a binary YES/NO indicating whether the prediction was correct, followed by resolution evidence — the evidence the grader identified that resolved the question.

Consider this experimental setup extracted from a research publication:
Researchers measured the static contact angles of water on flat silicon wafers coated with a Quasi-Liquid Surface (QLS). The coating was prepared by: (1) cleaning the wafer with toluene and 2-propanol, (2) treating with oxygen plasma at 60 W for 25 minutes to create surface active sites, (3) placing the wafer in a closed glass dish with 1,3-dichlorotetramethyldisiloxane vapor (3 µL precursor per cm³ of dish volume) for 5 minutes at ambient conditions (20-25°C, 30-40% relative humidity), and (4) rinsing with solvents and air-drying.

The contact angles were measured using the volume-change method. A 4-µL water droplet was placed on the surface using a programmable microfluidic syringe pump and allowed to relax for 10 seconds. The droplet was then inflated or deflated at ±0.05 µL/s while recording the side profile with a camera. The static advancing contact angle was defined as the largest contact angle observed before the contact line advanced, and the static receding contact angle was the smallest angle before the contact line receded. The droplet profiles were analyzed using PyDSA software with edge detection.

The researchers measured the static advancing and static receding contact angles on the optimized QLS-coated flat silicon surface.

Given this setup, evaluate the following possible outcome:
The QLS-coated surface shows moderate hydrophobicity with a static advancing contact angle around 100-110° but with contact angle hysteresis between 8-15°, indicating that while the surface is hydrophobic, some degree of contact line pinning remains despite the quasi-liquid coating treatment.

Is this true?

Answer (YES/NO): NO